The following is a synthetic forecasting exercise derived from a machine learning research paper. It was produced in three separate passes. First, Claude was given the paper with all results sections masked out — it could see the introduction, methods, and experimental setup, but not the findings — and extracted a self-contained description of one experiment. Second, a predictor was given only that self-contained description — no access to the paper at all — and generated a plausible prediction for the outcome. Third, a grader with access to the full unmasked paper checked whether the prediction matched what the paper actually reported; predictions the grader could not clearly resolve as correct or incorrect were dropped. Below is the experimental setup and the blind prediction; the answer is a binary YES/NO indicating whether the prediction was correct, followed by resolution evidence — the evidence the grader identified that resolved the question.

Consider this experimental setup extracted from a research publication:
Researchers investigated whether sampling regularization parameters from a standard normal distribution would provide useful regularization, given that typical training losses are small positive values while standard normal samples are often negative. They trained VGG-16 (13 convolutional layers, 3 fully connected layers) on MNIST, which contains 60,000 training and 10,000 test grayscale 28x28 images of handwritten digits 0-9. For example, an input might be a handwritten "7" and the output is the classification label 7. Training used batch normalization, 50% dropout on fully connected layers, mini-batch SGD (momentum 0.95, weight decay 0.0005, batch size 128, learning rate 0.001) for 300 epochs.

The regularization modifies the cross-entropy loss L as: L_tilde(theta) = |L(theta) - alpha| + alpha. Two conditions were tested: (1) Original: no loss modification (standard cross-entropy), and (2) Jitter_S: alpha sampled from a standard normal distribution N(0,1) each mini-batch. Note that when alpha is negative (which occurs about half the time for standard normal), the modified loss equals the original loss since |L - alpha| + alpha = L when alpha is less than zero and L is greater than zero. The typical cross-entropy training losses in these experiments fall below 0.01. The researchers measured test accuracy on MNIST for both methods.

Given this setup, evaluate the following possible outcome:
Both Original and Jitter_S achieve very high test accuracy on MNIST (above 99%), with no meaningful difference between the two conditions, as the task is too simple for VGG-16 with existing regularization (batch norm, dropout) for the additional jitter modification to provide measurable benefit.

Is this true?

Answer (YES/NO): NO